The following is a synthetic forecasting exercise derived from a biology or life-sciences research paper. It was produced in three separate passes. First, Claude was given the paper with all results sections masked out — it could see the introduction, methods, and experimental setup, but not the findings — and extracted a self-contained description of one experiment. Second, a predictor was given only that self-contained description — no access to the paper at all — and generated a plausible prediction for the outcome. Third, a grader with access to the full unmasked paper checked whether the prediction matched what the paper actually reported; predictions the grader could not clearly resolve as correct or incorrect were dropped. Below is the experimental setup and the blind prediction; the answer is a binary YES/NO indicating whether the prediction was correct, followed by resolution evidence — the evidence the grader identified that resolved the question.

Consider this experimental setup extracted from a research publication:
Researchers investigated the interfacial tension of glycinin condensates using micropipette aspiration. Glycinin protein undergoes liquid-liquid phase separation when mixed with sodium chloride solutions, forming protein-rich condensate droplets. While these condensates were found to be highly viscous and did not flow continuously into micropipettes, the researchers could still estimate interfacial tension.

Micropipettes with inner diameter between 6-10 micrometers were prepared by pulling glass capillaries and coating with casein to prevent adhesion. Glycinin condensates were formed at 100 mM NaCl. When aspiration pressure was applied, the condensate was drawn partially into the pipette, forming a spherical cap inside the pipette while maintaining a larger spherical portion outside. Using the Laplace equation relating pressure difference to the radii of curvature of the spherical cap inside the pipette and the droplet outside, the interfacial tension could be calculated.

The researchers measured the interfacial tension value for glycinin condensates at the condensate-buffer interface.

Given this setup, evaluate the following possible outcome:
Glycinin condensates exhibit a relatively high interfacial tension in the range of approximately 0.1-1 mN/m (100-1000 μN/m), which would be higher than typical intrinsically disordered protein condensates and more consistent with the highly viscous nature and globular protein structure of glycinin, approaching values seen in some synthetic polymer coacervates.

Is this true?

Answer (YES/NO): YES